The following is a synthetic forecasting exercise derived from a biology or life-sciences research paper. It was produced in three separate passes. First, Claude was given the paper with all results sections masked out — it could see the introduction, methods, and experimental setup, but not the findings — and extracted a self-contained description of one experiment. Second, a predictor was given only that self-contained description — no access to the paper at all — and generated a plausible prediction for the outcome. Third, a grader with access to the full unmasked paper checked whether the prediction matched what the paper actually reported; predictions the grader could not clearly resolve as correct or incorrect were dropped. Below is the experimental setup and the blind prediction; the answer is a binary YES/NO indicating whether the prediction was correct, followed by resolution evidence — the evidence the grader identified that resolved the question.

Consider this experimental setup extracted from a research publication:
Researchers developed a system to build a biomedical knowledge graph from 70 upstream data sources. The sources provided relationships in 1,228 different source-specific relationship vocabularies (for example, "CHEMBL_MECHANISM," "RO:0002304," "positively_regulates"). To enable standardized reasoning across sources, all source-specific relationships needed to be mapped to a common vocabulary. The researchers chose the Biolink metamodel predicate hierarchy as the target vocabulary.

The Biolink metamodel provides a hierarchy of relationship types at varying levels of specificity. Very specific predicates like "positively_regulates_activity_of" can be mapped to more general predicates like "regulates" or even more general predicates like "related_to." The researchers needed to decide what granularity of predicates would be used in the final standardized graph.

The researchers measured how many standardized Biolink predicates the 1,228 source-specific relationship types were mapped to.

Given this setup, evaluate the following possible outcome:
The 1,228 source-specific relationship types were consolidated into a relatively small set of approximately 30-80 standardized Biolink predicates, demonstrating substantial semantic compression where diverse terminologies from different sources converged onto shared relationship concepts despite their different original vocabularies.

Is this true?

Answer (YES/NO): YES